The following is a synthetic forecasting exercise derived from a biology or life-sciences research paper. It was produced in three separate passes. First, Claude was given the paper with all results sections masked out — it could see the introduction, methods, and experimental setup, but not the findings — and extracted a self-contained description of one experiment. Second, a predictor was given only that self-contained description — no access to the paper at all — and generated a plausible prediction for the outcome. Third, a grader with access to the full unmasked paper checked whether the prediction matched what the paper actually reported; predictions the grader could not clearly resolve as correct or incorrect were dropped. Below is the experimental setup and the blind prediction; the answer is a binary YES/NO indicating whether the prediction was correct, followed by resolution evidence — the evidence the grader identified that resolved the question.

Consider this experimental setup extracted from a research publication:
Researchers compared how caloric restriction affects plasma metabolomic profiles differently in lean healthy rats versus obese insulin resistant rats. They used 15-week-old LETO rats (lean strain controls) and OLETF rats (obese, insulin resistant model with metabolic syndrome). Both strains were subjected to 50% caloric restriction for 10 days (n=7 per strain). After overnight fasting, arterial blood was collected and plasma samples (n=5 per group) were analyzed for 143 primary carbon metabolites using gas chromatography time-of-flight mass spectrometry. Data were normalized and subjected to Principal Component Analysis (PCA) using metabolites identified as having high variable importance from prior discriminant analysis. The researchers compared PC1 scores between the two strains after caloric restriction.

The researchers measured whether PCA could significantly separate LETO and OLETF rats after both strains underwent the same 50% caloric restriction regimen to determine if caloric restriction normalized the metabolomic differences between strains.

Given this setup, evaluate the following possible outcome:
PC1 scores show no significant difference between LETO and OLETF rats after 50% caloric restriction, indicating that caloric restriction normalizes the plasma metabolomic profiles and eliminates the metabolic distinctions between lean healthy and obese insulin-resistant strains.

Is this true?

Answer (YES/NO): NO